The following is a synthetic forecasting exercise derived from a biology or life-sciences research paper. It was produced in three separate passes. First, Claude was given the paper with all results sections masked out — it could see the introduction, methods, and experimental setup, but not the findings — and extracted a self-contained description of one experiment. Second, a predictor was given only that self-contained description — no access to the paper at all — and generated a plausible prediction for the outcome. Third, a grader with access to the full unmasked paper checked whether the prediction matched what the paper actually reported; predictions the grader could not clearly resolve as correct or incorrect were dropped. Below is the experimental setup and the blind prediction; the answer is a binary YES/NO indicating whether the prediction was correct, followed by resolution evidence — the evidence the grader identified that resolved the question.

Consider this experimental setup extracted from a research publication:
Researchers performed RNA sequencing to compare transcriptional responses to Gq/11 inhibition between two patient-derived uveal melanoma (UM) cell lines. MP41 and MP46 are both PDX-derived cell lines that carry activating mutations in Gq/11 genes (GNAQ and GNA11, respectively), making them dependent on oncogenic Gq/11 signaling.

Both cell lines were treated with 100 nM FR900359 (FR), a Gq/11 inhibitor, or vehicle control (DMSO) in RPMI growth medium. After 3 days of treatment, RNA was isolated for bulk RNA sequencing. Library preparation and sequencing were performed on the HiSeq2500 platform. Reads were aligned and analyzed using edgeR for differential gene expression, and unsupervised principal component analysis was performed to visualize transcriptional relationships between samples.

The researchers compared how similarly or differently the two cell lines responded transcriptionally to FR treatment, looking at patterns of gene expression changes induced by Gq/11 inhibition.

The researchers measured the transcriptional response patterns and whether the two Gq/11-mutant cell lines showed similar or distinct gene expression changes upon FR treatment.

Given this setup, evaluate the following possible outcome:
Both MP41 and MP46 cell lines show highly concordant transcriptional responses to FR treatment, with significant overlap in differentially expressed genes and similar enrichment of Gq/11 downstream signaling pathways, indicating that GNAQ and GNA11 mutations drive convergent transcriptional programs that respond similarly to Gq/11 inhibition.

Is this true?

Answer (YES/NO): NO